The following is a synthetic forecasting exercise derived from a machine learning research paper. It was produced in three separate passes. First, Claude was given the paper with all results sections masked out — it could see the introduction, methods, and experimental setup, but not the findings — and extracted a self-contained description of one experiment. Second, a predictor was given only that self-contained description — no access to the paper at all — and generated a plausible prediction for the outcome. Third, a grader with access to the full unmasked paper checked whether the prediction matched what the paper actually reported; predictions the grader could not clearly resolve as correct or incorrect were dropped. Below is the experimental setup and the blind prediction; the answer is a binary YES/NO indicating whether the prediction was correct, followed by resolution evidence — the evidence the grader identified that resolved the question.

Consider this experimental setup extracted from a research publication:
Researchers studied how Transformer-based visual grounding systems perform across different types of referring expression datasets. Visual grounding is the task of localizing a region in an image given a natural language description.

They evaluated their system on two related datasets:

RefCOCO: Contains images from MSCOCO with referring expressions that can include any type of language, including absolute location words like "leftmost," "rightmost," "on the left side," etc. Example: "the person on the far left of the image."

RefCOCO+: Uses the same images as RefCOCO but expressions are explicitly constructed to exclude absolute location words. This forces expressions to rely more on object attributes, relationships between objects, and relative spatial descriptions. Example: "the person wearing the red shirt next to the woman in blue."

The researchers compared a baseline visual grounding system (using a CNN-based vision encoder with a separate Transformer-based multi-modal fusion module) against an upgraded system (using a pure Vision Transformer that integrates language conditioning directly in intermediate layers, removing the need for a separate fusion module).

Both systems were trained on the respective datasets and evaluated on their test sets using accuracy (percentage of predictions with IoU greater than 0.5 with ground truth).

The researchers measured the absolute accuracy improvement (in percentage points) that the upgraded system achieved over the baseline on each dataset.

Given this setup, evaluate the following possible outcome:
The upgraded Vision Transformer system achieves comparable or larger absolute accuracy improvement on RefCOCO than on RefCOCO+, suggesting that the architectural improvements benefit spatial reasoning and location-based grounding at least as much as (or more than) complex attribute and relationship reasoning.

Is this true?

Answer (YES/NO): NO